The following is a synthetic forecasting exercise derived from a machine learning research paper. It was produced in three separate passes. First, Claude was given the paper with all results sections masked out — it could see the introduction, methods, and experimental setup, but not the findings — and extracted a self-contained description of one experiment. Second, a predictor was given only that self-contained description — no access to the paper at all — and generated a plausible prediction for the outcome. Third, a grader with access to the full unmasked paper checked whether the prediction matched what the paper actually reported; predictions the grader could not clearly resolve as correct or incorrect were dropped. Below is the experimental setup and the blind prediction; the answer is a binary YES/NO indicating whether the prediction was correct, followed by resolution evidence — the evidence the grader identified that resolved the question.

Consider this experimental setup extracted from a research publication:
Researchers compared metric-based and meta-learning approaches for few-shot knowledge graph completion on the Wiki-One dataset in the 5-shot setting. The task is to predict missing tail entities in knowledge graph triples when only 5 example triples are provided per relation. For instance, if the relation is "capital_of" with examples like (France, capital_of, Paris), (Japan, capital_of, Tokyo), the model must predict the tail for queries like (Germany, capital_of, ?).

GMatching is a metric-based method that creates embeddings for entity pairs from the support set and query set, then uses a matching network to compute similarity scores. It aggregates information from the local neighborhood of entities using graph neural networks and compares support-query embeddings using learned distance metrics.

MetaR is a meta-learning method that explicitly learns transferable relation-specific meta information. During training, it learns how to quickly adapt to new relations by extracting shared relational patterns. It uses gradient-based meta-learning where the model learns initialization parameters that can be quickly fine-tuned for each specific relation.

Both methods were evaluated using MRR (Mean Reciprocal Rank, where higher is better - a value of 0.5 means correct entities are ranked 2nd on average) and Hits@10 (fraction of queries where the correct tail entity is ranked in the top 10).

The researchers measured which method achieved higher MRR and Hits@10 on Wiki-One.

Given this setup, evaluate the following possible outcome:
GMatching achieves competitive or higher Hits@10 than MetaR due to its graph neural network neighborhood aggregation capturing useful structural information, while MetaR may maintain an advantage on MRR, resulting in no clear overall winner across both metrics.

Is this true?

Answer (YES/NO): NO